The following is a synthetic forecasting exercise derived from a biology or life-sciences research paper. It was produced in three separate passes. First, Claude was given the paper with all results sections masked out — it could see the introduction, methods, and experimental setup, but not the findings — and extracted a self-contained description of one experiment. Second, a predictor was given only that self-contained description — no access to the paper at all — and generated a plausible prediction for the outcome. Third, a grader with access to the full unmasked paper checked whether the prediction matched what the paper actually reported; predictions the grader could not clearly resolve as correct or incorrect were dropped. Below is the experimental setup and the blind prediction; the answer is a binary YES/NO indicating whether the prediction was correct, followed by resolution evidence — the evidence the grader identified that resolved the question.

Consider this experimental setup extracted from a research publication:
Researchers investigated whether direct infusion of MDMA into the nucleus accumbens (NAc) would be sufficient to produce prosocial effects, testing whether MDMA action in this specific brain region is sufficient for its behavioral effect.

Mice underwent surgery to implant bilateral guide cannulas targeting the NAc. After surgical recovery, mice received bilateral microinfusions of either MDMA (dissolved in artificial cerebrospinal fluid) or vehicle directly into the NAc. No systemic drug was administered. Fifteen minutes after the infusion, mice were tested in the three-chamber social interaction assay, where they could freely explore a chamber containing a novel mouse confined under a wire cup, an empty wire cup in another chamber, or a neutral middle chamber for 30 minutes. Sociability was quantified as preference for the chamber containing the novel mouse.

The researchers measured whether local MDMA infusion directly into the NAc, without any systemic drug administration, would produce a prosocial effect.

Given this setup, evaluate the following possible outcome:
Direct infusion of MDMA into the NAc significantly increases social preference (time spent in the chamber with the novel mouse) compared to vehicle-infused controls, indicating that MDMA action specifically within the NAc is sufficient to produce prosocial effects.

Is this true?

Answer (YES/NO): YES